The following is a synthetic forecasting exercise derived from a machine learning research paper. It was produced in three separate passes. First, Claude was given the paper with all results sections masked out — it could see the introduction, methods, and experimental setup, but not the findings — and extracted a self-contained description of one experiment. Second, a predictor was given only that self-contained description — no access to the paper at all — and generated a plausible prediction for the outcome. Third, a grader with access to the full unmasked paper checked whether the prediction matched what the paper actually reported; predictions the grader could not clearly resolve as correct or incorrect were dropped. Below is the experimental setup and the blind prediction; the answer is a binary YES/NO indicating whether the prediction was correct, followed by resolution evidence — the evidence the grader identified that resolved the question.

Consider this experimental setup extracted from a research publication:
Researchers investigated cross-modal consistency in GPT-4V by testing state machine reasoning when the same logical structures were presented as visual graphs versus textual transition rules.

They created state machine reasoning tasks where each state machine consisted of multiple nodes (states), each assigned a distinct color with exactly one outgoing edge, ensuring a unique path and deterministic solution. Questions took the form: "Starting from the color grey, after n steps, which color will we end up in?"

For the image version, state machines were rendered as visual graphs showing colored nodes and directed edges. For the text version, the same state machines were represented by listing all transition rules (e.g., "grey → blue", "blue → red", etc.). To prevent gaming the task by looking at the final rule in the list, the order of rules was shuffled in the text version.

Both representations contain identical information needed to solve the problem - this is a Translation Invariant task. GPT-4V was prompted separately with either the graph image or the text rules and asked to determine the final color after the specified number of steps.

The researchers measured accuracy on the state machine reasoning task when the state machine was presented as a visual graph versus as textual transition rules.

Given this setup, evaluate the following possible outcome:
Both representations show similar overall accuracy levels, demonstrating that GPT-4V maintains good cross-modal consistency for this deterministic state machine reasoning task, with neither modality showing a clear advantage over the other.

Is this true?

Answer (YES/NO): YES